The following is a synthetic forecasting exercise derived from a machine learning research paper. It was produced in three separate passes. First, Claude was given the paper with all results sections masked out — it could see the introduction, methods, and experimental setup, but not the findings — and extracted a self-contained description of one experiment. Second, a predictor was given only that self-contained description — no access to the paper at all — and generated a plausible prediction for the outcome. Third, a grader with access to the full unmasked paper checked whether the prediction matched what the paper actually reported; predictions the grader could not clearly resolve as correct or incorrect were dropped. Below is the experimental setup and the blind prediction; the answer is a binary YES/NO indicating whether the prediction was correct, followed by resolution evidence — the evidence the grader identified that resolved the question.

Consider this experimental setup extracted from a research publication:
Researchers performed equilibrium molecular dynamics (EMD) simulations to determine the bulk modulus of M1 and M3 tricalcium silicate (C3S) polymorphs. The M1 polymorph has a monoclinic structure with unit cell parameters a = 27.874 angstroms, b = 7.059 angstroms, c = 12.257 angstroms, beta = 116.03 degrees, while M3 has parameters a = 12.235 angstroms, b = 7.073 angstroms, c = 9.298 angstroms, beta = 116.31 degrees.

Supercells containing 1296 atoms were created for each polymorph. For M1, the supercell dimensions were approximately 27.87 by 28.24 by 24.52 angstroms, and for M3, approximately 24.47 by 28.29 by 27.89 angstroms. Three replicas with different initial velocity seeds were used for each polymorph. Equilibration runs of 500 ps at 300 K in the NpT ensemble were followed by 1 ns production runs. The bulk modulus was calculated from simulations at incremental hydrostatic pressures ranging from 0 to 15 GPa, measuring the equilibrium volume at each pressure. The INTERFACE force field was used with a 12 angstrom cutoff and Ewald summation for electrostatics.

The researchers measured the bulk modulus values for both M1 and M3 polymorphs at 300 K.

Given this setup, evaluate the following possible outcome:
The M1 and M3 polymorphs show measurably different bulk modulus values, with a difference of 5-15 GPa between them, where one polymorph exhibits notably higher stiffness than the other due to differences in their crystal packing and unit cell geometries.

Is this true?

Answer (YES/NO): NO